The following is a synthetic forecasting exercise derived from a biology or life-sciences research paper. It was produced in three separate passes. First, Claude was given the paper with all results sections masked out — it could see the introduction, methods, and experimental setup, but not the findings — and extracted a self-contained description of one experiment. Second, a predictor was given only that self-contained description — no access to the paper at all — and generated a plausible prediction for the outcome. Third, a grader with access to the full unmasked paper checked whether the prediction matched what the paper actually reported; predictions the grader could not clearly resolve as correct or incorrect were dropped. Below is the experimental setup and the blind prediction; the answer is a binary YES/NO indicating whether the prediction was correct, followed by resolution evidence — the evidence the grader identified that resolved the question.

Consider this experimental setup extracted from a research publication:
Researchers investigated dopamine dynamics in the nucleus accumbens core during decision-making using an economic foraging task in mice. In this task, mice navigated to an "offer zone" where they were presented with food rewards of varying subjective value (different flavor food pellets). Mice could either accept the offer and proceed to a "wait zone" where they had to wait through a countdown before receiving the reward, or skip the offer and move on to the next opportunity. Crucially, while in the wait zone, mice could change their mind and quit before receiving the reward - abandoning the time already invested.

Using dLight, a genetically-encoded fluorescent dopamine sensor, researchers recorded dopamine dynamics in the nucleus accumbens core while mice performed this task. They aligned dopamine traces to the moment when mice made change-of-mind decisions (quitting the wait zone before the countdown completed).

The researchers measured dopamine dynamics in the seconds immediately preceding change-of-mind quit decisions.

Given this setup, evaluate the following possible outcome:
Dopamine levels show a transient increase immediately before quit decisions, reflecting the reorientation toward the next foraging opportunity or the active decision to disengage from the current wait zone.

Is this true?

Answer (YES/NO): NO